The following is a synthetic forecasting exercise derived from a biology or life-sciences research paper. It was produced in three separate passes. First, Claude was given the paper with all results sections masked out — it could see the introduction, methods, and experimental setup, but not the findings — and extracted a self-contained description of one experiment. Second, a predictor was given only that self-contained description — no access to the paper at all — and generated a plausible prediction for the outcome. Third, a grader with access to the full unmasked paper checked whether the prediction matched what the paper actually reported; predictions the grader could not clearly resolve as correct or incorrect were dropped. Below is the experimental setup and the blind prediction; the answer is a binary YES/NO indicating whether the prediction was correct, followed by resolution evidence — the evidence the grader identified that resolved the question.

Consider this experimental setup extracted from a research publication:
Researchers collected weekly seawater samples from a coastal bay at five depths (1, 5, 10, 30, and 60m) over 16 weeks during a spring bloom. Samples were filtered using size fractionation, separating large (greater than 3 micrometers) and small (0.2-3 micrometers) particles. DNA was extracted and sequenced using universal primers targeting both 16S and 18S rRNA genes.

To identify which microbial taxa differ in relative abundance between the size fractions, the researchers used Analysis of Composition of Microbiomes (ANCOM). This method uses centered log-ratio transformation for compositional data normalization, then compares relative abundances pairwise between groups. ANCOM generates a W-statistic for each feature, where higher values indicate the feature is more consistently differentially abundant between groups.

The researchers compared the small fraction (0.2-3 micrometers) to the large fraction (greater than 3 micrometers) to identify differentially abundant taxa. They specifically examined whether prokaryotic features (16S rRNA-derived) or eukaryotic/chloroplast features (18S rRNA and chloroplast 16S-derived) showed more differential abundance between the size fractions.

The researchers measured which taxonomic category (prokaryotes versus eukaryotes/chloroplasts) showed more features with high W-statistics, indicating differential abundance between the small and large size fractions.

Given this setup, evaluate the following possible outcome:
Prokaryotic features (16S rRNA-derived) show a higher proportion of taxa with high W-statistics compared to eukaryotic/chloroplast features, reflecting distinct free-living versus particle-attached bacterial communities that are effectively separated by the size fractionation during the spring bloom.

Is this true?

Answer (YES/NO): YES